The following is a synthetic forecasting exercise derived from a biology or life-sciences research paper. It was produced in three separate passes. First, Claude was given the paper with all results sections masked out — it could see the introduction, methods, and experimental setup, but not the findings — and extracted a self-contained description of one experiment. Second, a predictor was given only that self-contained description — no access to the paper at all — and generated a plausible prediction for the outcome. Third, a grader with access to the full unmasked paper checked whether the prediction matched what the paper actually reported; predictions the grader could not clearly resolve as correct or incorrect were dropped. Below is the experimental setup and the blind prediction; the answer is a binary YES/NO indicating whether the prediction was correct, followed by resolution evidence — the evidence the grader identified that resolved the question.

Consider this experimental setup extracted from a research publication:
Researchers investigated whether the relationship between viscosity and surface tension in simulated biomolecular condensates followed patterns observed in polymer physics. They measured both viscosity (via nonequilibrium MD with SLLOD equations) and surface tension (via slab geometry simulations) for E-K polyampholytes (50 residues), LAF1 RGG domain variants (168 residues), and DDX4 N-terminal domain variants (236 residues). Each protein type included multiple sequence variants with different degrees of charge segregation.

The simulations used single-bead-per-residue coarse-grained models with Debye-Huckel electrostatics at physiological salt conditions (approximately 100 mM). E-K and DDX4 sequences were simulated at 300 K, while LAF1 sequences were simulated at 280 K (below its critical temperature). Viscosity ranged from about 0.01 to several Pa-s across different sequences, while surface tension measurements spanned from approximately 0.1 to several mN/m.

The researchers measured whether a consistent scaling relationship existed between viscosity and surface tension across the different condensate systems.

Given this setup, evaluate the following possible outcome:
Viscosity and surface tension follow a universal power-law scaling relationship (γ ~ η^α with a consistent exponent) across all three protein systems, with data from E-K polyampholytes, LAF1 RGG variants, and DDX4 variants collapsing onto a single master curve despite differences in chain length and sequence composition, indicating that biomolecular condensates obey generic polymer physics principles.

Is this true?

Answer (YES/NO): YES